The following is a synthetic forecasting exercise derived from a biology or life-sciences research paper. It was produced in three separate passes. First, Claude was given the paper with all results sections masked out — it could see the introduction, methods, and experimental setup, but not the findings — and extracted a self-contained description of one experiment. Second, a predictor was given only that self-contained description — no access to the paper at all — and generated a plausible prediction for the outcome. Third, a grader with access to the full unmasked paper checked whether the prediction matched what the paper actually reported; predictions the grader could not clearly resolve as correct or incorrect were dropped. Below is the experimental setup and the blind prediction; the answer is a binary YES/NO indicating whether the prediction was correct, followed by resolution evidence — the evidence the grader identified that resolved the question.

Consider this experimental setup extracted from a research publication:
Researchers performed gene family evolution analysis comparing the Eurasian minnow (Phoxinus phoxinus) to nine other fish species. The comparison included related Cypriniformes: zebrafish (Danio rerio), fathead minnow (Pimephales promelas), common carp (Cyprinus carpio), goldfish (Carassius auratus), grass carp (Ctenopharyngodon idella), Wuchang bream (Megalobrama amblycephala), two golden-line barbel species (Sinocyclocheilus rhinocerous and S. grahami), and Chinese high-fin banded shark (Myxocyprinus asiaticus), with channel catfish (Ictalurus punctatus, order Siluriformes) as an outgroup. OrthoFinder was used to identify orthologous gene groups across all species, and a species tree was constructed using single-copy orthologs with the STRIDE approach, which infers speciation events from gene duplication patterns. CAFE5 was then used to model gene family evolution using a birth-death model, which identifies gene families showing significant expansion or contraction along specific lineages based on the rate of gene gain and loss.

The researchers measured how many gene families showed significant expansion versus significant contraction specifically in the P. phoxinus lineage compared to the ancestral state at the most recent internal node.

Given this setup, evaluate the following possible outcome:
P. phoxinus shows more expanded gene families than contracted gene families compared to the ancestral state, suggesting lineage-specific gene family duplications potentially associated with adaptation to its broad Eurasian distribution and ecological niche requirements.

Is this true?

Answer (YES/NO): NO